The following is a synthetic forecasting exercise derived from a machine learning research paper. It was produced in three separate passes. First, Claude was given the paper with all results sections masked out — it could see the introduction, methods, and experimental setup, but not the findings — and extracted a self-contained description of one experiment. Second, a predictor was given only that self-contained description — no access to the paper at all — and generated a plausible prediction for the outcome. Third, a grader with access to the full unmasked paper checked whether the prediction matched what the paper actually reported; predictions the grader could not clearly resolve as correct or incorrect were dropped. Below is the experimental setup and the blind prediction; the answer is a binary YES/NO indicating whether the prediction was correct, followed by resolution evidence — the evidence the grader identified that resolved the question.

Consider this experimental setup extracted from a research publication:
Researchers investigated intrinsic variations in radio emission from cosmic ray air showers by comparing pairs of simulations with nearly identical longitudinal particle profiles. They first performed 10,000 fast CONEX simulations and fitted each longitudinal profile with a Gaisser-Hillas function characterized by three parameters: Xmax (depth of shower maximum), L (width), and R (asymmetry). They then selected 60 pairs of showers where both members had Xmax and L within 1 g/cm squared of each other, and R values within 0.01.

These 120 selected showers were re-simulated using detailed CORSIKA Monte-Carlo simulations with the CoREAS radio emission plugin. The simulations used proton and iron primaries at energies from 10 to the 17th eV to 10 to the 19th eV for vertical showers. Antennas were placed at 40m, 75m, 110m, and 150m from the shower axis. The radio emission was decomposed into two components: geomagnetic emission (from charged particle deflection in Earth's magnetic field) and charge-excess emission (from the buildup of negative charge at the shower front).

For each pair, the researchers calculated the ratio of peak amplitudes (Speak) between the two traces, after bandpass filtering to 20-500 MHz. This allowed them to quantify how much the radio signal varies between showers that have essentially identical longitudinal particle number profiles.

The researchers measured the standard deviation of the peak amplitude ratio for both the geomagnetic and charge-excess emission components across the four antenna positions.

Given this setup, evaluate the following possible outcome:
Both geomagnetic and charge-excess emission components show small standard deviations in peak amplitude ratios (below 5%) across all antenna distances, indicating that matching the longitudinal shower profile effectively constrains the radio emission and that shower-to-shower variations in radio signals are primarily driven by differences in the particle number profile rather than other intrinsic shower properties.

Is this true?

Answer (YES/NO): YES